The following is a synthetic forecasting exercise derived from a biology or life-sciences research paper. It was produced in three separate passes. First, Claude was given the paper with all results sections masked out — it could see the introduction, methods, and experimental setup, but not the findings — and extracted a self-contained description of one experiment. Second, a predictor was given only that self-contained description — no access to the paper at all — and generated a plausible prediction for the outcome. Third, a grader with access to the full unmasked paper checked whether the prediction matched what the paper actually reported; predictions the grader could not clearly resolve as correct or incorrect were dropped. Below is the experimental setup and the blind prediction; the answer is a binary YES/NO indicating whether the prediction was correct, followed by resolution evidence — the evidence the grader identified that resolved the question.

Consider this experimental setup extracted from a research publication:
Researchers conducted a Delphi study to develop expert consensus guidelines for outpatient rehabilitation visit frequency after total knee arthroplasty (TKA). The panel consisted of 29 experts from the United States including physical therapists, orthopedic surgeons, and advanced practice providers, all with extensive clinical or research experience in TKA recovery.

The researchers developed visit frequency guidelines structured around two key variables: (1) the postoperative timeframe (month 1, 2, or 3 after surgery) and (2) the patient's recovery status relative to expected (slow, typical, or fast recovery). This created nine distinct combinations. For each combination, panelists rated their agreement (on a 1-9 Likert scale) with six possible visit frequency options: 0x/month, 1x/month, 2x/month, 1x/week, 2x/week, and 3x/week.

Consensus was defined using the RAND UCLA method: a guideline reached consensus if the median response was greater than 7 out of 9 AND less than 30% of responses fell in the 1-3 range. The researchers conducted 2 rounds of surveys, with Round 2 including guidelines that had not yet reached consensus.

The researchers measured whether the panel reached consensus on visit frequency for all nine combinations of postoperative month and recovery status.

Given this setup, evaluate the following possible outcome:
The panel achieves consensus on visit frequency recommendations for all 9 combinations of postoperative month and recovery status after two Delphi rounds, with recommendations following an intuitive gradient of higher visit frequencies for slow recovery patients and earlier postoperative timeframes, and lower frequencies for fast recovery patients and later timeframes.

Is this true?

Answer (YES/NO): NO